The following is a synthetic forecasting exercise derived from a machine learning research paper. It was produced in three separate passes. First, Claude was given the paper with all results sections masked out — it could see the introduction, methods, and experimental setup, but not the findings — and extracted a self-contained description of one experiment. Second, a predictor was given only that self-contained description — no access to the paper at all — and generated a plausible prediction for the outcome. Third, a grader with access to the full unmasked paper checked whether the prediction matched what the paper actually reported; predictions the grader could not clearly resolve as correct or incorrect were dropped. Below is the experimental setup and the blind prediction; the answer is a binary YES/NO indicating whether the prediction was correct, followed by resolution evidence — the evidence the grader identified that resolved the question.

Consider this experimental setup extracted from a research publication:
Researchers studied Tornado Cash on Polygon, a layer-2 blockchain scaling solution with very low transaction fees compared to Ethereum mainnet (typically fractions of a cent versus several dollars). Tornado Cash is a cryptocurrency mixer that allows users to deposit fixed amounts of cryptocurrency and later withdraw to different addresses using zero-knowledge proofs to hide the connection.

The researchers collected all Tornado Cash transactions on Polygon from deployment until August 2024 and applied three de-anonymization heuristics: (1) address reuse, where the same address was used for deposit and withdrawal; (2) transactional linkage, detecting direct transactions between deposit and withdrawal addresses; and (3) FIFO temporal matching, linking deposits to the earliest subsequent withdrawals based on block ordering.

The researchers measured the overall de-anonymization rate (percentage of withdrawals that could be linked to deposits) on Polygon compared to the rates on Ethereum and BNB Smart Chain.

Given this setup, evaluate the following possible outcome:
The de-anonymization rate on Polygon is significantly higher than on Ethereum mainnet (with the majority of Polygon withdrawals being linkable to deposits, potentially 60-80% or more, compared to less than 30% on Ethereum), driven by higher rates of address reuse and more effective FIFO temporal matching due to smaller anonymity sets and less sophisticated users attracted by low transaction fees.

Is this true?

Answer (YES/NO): NO